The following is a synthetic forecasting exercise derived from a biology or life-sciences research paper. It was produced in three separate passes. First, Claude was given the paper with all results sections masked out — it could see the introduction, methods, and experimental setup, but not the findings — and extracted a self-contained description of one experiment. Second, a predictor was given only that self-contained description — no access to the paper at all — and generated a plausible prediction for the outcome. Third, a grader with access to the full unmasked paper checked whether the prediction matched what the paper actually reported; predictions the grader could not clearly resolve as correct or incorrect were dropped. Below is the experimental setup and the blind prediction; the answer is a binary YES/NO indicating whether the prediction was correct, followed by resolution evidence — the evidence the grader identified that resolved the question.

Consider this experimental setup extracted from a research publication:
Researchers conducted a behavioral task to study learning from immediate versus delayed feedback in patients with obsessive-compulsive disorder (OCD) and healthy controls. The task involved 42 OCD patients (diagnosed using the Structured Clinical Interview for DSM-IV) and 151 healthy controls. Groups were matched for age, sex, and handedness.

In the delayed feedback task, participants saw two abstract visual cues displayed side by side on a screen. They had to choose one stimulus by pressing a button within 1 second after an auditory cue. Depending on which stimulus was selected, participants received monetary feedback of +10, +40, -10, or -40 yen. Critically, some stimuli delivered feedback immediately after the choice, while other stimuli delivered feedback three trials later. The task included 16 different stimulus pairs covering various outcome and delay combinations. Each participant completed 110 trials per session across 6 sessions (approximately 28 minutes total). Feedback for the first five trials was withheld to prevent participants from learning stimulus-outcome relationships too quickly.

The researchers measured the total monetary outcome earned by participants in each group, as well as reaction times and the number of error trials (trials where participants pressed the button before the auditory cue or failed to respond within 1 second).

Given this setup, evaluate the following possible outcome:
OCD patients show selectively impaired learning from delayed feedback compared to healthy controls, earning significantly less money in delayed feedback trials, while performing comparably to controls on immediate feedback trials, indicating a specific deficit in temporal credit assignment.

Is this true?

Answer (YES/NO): YES